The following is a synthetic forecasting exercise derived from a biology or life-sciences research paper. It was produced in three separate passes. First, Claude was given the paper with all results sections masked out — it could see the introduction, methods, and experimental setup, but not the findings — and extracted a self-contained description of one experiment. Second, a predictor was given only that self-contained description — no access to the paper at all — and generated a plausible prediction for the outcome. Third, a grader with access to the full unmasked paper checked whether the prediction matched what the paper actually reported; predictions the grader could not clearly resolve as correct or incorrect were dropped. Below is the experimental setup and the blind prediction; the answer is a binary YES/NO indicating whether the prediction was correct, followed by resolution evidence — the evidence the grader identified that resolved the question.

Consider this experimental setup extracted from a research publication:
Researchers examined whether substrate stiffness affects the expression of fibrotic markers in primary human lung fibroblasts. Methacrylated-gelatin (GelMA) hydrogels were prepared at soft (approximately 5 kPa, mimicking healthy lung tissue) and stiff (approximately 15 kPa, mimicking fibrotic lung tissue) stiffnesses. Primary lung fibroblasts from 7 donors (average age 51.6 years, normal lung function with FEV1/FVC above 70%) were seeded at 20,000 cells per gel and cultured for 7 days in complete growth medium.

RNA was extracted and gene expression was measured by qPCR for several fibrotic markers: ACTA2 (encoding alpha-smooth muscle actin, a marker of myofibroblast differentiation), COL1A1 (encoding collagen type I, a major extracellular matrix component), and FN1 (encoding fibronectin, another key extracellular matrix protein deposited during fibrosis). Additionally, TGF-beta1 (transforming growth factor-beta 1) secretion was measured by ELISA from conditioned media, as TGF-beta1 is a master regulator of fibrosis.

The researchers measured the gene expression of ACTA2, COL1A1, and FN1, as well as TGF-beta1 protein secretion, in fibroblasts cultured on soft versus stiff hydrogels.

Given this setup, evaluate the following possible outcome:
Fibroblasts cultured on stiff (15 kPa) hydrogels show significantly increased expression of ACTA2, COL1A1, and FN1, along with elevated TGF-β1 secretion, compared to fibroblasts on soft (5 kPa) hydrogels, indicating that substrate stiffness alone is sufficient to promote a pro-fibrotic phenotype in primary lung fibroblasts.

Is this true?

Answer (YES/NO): NO